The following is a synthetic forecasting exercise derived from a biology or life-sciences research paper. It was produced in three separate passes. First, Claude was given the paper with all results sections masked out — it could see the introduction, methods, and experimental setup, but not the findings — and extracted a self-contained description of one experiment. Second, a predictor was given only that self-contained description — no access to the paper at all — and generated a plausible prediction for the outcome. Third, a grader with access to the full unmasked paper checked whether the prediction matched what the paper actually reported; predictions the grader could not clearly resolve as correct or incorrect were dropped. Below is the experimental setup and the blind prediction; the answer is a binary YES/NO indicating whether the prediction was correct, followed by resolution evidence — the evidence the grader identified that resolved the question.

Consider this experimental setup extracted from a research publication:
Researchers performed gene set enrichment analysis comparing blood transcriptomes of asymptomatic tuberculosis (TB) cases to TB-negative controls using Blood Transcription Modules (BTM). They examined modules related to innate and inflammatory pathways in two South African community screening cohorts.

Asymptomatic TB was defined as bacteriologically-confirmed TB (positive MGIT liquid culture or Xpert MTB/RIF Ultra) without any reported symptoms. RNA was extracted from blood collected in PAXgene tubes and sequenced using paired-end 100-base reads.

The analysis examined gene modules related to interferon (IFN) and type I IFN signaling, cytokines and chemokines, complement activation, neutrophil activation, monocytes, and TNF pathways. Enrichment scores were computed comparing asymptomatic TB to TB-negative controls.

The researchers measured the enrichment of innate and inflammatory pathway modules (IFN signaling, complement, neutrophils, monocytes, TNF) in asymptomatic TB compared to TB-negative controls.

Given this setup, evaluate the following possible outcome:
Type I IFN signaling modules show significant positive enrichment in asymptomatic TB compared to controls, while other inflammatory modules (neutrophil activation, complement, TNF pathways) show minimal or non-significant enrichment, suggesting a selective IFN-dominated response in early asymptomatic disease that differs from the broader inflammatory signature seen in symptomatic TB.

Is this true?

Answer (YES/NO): NO